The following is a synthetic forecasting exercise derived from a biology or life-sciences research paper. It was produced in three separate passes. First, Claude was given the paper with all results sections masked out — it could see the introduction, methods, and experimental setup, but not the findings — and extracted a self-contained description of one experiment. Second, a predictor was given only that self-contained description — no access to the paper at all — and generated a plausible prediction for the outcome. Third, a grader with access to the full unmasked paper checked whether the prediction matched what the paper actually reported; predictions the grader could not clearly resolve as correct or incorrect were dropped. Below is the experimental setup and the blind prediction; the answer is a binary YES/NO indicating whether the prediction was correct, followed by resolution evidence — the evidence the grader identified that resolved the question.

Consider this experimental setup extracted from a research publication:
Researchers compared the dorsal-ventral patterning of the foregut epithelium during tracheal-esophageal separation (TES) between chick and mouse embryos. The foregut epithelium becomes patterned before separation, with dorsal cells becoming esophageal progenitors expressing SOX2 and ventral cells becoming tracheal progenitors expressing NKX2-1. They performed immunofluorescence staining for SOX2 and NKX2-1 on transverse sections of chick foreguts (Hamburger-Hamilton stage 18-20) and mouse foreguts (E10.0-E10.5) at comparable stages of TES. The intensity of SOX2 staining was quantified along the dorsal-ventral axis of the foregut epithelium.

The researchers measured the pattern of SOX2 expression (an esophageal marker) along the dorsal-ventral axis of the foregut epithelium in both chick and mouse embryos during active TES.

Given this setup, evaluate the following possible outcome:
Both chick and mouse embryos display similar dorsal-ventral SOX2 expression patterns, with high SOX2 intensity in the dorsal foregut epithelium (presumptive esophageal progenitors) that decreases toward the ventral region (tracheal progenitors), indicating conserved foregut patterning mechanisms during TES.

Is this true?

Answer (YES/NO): NO